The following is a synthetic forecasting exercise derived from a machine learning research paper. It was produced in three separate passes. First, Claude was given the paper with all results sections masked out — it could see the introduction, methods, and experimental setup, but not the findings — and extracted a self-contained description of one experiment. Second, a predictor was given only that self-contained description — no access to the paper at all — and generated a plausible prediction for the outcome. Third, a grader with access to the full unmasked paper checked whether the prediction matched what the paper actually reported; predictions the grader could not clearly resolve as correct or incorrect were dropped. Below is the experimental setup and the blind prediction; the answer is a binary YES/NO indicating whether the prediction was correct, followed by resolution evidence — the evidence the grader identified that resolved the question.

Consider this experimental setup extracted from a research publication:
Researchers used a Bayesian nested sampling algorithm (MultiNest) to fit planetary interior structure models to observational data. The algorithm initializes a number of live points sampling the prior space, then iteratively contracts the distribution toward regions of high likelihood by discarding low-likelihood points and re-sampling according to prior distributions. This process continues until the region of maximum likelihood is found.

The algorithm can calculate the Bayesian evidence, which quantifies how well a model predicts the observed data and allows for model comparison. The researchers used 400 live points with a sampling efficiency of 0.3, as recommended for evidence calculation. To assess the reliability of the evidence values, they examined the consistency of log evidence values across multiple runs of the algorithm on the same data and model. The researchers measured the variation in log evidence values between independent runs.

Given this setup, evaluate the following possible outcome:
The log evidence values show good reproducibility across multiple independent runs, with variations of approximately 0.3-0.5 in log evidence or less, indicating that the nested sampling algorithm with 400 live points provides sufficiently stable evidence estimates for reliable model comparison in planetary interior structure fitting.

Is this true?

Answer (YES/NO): NO